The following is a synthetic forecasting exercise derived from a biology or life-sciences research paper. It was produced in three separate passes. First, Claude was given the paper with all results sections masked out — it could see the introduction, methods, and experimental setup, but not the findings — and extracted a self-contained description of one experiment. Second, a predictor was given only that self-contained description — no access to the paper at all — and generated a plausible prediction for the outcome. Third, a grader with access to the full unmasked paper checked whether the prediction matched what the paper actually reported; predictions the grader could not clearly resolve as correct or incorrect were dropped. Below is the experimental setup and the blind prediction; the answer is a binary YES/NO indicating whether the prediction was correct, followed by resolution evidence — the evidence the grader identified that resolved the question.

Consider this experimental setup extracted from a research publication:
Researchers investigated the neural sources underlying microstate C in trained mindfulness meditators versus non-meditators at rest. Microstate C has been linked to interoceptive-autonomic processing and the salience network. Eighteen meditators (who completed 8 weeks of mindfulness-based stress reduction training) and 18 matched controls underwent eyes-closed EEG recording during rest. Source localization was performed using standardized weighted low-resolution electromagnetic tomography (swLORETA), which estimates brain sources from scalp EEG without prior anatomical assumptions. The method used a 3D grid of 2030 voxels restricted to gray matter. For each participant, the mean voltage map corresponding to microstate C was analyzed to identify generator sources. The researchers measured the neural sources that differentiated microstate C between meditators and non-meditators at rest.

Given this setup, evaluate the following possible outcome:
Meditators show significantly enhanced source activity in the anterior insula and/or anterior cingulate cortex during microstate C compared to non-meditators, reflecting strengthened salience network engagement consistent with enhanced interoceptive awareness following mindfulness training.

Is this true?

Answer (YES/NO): NO